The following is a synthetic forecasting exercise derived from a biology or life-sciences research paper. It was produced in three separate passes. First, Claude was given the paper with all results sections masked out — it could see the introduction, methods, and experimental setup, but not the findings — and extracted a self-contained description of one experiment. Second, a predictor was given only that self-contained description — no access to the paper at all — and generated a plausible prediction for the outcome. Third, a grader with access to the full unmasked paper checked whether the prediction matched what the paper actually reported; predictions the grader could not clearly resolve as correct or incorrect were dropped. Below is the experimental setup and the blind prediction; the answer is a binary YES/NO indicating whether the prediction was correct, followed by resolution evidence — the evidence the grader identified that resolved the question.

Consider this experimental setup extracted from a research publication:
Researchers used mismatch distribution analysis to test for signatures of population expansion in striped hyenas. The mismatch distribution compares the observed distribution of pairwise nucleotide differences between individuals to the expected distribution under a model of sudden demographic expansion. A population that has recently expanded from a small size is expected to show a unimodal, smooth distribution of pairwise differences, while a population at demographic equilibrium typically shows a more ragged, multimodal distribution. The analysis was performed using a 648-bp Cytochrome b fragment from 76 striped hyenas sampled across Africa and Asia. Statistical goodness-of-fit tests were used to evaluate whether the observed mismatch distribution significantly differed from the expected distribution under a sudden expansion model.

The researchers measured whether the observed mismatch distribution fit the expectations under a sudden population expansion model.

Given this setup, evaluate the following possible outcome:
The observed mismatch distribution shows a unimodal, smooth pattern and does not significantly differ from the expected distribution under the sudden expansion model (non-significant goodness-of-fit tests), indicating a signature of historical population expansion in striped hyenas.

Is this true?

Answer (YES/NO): YES